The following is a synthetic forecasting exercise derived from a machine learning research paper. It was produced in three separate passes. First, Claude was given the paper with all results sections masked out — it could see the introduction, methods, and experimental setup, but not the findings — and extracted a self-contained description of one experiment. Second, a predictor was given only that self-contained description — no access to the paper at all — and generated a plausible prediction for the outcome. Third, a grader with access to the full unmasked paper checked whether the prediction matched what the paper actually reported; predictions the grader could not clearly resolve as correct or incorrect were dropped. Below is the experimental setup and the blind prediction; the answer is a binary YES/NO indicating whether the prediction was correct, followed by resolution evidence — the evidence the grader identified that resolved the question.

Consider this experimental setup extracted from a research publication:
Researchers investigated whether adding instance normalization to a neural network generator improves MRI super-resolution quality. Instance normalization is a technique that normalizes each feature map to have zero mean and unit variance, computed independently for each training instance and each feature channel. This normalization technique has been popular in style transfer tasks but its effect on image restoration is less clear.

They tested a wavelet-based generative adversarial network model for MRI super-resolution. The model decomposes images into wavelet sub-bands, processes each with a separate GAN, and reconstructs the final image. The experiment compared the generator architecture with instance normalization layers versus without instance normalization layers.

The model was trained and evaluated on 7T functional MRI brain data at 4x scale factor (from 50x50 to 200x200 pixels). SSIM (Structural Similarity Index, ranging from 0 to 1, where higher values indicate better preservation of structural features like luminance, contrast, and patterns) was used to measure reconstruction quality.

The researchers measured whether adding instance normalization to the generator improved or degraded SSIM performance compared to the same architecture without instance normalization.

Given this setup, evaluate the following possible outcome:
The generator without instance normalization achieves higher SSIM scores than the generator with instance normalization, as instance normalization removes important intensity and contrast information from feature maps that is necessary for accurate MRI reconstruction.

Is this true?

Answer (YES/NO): NO